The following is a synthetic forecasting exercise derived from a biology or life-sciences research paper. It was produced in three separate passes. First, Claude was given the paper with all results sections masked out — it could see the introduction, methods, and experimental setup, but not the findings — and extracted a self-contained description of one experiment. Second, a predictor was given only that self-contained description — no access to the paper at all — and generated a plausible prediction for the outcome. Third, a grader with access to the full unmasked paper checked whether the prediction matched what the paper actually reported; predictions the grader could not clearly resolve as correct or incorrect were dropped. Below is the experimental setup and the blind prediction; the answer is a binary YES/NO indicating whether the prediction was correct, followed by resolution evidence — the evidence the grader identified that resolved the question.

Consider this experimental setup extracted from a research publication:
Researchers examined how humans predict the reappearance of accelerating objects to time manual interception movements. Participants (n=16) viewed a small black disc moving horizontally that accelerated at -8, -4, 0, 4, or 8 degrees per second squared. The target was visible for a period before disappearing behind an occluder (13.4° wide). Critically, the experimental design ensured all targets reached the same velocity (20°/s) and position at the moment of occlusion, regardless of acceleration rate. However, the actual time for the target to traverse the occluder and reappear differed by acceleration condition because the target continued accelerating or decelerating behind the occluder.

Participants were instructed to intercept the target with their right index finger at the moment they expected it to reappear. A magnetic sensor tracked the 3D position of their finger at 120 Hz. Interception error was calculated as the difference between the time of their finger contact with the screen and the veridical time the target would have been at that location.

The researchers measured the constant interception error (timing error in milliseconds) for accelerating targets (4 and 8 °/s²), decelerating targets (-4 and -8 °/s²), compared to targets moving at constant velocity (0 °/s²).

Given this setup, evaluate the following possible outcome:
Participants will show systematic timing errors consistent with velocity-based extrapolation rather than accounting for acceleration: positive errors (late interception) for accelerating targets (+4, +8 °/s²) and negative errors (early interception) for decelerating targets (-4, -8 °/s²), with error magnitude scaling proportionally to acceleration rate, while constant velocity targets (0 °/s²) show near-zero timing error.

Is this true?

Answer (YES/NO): YES